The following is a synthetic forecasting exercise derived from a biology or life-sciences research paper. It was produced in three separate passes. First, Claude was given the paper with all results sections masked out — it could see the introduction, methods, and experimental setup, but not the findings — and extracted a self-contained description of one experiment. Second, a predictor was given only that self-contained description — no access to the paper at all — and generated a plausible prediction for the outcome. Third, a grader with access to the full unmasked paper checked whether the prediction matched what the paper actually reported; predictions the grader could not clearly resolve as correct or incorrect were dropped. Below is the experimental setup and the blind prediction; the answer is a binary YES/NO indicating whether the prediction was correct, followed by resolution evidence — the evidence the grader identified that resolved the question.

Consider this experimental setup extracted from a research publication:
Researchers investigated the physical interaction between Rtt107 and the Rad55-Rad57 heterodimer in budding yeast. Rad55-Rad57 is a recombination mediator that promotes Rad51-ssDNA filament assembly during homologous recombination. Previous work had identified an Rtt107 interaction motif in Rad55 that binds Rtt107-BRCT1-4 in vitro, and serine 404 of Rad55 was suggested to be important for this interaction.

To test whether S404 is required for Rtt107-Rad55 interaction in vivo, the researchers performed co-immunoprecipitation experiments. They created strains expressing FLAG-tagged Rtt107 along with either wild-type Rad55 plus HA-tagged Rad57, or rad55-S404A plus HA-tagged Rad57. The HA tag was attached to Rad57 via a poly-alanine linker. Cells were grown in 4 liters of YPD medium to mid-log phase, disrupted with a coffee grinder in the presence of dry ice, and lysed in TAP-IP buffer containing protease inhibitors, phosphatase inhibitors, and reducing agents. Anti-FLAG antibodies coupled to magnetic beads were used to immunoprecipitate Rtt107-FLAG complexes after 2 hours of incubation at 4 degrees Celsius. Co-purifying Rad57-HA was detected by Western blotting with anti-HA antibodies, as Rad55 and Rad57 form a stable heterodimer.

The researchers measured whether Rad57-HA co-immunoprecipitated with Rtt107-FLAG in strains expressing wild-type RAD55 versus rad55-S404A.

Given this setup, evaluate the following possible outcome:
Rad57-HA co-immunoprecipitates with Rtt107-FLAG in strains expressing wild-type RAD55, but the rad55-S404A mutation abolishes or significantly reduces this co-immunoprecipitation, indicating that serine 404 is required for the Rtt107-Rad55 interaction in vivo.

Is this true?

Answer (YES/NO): NO